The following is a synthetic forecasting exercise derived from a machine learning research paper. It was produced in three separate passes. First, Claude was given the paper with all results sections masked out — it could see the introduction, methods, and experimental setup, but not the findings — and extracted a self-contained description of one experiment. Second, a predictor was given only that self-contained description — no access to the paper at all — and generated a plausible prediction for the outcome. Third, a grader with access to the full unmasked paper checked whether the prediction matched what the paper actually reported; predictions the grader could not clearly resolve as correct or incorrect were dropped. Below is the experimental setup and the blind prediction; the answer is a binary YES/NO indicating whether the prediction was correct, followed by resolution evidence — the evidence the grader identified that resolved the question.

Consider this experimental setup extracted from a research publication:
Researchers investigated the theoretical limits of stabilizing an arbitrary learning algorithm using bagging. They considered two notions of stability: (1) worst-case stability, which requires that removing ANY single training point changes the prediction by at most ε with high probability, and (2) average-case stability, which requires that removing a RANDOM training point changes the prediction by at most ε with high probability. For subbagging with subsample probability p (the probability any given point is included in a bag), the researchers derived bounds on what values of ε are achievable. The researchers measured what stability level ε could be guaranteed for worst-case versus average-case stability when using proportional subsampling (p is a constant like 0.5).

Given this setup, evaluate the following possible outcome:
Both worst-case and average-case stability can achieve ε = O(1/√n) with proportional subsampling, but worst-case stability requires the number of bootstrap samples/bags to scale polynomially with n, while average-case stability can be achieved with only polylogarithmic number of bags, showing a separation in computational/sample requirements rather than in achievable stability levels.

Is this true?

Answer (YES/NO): NO